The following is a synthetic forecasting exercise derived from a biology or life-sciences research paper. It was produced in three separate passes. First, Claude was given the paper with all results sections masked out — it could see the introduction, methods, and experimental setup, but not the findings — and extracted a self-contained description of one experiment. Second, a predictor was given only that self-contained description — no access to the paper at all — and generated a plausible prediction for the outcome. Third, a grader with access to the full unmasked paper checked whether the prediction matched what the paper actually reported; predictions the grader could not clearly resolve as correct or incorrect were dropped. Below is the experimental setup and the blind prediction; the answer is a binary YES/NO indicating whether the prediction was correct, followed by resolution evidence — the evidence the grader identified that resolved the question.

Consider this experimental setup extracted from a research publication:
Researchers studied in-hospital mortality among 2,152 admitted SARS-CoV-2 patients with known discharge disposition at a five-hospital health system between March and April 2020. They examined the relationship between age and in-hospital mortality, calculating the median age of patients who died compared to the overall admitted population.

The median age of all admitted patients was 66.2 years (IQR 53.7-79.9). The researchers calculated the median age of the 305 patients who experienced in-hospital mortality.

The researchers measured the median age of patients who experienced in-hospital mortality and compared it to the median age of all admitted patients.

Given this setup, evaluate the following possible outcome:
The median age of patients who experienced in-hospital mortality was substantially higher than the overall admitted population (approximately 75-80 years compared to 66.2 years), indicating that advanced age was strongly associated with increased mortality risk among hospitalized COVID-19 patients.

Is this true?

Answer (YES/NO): YES